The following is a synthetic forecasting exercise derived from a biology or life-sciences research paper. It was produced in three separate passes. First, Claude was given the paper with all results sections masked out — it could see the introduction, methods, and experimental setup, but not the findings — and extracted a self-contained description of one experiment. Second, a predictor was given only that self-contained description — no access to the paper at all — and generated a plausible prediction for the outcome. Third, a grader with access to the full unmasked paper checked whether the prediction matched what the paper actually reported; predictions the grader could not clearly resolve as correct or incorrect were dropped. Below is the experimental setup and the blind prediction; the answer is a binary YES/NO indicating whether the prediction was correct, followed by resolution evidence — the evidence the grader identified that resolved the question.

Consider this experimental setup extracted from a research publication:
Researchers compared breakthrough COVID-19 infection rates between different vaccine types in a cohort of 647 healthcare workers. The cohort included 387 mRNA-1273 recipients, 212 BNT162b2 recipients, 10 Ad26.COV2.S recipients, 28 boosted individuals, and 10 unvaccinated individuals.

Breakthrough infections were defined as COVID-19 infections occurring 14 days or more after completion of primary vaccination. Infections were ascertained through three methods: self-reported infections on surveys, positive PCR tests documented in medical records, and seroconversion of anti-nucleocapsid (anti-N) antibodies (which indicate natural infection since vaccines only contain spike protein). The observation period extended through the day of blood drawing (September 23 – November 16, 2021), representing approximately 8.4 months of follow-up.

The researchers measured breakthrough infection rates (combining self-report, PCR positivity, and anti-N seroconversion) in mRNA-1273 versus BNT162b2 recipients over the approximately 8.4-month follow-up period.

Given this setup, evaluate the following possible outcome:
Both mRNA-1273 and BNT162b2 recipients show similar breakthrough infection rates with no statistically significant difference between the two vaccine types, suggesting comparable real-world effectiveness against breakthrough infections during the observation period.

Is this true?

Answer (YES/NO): YES